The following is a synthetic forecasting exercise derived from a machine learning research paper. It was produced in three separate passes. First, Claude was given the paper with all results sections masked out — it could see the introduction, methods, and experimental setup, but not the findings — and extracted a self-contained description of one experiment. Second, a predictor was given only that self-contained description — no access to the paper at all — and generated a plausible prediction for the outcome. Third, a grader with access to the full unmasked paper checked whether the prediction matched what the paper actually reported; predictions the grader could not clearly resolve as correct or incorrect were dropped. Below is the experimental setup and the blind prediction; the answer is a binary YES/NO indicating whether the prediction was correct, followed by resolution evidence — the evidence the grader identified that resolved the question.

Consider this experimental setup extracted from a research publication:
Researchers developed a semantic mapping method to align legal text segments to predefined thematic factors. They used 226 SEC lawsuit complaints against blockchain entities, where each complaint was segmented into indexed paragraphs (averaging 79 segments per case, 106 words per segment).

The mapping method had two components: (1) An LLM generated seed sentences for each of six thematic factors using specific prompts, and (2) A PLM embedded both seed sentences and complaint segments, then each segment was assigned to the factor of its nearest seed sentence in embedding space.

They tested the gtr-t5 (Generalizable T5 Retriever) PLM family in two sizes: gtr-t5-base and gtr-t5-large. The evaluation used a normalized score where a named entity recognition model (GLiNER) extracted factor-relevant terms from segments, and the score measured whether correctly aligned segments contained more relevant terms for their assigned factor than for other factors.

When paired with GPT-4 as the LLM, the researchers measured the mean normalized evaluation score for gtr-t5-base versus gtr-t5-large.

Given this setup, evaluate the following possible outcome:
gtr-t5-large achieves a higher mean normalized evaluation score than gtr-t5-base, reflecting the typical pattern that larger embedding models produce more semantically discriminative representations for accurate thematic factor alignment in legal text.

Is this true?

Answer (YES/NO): NO